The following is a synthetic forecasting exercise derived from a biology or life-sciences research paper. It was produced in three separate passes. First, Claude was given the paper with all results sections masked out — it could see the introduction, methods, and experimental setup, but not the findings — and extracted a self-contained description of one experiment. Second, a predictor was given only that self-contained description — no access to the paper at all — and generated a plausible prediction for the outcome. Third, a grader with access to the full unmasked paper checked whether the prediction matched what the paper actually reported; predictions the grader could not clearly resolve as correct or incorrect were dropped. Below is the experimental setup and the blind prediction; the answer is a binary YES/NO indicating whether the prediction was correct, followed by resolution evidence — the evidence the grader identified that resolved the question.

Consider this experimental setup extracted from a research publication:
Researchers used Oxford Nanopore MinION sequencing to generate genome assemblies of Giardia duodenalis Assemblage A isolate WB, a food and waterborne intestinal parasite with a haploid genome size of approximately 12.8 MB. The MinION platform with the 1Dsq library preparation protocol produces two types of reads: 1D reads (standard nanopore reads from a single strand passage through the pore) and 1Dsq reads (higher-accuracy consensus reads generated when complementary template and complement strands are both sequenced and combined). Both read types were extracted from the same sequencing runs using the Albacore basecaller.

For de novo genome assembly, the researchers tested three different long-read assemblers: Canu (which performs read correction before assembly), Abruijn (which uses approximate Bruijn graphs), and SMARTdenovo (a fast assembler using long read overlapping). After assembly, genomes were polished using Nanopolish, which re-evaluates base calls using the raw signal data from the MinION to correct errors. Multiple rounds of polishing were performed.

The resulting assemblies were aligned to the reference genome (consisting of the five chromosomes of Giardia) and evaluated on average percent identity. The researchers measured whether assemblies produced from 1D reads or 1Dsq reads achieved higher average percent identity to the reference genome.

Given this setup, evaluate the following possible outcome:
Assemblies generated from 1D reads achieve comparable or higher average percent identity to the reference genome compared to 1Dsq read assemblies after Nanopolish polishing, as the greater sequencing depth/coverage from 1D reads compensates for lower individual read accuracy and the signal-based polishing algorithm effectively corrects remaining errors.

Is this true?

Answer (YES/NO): YES